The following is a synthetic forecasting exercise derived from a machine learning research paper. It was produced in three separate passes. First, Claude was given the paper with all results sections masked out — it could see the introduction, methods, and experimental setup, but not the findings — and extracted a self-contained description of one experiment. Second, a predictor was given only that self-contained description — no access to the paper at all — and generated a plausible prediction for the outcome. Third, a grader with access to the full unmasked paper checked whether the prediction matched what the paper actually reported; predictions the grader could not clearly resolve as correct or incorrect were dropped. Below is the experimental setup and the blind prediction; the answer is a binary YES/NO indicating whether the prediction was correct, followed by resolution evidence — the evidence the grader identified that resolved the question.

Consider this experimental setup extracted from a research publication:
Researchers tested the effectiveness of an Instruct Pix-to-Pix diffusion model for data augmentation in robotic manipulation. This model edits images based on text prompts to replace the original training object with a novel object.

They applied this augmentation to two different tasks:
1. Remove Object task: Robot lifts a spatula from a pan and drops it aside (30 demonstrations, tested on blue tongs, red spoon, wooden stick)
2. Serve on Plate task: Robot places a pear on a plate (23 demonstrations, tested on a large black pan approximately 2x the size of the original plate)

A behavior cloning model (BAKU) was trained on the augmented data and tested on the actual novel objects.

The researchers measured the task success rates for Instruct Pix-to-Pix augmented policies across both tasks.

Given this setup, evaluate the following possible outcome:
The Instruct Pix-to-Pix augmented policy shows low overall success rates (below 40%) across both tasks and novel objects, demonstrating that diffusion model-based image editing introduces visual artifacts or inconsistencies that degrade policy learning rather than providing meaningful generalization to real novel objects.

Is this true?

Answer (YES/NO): NO